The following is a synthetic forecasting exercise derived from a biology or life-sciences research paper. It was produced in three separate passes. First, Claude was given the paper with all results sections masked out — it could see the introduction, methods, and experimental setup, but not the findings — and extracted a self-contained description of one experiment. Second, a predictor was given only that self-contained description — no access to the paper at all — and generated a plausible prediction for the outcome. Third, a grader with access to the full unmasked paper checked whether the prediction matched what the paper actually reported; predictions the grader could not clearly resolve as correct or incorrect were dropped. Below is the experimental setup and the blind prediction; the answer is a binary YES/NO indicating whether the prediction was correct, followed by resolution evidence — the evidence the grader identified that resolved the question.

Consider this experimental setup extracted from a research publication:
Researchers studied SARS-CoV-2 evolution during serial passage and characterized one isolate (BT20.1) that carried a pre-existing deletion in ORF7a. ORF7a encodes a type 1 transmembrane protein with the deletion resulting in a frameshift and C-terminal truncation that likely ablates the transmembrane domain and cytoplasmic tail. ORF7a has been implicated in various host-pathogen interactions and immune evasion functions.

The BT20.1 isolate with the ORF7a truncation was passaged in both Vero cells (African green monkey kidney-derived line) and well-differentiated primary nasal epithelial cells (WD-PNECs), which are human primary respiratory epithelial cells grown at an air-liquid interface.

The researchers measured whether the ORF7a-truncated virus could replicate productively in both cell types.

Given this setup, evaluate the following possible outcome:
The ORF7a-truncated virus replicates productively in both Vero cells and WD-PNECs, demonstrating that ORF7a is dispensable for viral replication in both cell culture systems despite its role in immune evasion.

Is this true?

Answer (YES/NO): YES